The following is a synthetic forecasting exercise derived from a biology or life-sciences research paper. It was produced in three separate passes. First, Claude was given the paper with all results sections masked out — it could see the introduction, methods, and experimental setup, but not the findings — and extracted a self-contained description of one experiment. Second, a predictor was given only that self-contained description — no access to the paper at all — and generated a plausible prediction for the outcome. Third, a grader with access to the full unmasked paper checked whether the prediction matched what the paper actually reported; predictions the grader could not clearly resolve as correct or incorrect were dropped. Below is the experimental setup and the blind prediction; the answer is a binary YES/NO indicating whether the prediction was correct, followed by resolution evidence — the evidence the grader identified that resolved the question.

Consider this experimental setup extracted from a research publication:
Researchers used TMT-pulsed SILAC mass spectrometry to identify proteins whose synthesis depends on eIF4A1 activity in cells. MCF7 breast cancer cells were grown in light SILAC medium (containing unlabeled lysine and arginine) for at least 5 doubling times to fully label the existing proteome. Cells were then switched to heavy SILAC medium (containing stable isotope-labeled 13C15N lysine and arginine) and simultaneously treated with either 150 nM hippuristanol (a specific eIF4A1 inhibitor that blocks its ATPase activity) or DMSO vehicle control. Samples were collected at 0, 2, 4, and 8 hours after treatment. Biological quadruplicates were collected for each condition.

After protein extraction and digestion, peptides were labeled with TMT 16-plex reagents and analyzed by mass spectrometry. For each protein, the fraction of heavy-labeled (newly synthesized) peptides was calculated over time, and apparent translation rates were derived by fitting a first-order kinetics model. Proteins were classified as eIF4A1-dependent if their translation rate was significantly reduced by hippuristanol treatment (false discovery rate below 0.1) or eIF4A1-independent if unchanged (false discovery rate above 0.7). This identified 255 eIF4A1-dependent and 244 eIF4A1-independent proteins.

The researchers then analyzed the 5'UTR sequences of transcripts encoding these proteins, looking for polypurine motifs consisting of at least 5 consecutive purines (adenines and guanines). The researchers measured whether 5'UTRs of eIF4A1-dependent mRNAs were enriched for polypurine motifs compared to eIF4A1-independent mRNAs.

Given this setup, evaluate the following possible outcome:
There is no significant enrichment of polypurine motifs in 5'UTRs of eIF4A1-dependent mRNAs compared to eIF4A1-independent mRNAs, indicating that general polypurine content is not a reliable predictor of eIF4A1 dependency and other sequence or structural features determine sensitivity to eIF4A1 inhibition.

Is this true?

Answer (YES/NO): YES